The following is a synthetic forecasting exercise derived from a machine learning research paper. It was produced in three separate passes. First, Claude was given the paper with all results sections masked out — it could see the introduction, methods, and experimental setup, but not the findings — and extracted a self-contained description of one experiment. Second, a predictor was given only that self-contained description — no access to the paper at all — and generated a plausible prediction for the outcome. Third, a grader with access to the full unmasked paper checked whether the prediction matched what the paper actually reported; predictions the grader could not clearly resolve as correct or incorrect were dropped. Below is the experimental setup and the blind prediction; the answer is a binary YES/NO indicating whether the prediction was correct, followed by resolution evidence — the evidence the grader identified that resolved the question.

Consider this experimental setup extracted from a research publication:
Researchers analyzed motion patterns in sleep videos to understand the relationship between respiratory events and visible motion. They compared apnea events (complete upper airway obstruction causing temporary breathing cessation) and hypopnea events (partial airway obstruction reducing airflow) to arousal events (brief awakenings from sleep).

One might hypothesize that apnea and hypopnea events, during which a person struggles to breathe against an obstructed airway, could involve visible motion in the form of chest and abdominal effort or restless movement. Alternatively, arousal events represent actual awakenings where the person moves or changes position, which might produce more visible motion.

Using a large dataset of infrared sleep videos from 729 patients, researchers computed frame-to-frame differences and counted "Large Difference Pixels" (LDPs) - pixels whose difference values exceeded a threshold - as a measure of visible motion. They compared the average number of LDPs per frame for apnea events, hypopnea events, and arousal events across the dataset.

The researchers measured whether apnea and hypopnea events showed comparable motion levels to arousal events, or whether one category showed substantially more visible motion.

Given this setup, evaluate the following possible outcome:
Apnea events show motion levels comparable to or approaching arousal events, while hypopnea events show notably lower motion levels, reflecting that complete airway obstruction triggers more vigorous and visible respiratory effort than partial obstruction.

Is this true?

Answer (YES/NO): NO